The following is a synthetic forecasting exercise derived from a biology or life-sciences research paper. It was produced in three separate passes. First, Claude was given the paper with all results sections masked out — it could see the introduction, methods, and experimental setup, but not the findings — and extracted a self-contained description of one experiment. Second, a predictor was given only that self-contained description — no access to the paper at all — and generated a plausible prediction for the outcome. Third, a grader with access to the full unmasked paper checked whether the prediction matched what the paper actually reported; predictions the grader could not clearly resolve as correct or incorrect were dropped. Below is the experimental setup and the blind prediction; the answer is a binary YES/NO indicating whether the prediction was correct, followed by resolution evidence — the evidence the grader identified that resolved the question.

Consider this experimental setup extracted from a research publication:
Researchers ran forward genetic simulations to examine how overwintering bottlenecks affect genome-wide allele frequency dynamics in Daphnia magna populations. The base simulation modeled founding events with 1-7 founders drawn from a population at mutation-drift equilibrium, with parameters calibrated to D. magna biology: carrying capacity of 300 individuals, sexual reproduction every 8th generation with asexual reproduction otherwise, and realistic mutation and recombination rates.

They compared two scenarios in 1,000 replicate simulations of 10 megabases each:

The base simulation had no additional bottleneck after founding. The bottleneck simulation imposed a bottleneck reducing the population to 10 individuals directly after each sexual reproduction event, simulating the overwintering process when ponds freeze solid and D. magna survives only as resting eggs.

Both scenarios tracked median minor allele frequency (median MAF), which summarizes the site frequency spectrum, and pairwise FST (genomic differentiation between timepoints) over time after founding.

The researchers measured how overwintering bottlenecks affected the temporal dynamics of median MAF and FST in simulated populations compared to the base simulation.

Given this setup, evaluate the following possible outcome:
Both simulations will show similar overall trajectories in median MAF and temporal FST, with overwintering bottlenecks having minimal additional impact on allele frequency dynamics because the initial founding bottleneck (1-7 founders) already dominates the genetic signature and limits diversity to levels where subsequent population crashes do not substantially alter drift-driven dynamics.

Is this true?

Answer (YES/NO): NO